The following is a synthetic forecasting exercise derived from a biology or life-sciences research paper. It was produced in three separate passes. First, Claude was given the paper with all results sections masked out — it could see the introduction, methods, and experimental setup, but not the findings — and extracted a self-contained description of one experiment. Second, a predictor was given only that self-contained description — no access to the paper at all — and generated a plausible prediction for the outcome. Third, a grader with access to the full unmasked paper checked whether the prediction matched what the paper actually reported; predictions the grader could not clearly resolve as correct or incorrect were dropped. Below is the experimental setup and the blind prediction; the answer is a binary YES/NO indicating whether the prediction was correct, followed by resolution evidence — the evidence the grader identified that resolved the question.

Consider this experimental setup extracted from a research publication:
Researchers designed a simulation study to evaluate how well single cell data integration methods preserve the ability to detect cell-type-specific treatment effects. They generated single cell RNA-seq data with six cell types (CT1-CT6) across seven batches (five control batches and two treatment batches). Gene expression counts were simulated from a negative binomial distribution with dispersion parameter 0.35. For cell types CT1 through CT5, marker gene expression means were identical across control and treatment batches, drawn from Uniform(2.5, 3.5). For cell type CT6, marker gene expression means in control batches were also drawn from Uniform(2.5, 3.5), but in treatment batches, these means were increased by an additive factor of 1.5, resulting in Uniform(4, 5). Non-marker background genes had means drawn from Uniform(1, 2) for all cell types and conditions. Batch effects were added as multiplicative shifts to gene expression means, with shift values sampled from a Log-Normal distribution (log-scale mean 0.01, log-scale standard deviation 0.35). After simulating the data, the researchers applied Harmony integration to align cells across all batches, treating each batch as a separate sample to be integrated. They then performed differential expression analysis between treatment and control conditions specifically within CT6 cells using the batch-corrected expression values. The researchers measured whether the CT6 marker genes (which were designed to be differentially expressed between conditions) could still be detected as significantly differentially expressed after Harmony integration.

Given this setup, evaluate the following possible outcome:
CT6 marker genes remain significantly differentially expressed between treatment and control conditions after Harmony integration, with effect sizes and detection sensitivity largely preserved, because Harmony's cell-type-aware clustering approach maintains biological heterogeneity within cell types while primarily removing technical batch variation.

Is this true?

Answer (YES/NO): NO